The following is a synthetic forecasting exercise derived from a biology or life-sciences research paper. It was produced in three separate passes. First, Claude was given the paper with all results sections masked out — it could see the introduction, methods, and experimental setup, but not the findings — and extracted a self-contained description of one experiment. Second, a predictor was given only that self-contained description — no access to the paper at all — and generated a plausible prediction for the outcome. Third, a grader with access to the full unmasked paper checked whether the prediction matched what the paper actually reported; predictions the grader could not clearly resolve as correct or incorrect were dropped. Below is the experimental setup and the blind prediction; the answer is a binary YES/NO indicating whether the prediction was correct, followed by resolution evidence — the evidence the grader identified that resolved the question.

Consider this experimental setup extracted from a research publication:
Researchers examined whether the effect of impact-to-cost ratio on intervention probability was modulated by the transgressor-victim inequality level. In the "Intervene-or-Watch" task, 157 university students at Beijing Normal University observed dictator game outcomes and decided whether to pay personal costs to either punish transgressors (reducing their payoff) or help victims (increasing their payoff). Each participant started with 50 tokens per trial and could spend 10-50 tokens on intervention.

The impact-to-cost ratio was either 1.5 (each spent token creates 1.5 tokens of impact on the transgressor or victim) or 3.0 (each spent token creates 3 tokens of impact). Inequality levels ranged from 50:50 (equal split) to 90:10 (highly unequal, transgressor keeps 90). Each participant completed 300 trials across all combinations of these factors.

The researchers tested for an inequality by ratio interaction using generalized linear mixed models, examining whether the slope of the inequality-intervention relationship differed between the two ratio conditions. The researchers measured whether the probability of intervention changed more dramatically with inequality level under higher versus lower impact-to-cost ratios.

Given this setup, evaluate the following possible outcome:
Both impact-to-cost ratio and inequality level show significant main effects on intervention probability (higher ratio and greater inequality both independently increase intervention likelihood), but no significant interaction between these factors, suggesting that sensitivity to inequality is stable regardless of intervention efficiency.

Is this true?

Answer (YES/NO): NO